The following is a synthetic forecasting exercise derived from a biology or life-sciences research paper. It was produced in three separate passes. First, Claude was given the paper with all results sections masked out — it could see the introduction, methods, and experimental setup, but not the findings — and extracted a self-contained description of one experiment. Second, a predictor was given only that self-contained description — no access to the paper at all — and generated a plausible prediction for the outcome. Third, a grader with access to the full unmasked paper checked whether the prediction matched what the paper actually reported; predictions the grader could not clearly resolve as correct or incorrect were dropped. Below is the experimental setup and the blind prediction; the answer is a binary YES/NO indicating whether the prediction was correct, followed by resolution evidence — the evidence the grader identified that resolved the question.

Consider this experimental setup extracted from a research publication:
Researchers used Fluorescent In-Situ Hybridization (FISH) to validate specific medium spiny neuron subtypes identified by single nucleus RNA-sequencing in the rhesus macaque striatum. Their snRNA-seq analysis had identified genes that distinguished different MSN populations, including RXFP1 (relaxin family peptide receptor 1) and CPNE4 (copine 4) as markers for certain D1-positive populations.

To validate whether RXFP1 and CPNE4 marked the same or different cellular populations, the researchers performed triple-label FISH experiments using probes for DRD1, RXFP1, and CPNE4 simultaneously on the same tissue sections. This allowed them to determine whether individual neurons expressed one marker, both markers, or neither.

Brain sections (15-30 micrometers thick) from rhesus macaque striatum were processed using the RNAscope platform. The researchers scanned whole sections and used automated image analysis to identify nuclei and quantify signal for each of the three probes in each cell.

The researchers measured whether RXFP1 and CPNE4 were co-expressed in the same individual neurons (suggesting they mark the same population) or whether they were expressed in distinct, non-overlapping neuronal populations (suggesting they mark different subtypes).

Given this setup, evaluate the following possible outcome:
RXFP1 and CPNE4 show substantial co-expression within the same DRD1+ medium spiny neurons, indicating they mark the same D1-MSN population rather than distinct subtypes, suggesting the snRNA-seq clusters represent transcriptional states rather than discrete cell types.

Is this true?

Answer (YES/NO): NO